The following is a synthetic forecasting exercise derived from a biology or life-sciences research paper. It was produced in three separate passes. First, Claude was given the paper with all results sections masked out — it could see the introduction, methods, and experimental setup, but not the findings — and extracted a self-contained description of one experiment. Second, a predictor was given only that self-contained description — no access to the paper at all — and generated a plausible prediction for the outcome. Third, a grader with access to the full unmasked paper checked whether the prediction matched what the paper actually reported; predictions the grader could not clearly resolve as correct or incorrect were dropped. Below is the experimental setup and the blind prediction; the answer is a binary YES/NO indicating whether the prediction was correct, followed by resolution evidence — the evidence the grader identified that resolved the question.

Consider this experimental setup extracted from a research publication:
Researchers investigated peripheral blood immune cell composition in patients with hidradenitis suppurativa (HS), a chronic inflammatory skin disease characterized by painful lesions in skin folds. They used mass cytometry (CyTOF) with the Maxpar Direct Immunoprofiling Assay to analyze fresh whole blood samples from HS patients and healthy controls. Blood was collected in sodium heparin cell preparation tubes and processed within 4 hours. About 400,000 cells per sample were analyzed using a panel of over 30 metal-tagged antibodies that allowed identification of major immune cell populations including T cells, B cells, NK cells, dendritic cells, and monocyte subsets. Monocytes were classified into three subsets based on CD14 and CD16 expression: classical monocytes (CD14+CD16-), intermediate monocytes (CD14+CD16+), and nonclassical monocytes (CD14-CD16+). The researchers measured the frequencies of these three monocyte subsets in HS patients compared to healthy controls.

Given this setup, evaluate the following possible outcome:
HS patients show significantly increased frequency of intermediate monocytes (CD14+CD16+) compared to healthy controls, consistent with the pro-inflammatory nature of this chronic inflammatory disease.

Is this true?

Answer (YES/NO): YES